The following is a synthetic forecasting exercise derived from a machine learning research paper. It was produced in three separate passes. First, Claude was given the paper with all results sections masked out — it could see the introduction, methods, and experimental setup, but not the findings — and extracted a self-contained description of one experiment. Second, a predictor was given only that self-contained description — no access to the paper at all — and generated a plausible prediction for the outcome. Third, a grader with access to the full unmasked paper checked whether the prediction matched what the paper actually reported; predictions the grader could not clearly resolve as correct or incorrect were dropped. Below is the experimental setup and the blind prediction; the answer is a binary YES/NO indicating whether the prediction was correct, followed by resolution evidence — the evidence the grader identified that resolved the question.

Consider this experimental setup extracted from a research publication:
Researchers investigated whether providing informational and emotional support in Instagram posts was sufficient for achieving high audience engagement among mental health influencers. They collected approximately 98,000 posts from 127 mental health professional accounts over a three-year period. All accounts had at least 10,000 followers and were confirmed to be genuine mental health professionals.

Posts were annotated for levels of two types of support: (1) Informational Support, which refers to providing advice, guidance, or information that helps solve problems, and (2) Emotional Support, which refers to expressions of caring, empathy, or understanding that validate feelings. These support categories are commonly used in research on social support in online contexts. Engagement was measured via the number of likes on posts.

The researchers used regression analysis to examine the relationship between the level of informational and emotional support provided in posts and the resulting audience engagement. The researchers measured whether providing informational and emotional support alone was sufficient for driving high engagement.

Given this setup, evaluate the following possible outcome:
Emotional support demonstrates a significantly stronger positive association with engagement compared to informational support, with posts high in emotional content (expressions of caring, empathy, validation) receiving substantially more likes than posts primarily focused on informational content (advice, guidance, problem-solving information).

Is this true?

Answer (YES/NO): NO